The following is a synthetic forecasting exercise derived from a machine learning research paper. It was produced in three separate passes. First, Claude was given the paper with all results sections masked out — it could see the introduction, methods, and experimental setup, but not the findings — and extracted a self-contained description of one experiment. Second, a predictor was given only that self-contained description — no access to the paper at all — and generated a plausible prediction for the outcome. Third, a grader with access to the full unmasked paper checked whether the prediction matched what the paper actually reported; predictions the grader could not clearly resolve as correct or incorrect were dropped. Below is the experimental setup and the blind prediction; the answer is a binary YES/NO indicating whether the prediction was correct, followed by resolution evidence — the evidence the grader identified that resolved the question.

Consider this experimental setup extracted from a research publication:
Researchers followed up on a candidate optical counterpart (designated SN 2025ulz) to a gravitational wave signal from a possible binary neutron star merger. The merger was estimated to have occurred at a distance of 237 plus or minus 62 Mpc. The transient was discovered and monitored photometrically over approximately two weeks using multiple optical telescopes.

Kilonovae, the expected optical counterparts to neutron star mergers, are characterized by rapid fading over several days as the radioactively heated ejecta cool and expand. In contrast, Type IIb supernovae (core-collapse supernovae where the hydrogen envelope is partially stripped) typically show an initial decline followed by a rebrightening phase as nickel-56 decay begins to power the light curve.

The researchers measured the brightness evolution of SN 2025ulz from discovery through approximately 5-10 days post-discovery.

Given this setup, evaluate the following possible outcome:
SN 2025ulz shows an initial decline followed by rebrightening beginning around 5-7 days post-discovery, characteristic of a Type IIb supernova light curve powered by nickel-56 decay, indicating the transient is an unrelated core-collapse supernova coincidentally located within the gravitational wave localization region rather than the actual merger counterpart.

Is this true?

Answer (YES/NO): YES